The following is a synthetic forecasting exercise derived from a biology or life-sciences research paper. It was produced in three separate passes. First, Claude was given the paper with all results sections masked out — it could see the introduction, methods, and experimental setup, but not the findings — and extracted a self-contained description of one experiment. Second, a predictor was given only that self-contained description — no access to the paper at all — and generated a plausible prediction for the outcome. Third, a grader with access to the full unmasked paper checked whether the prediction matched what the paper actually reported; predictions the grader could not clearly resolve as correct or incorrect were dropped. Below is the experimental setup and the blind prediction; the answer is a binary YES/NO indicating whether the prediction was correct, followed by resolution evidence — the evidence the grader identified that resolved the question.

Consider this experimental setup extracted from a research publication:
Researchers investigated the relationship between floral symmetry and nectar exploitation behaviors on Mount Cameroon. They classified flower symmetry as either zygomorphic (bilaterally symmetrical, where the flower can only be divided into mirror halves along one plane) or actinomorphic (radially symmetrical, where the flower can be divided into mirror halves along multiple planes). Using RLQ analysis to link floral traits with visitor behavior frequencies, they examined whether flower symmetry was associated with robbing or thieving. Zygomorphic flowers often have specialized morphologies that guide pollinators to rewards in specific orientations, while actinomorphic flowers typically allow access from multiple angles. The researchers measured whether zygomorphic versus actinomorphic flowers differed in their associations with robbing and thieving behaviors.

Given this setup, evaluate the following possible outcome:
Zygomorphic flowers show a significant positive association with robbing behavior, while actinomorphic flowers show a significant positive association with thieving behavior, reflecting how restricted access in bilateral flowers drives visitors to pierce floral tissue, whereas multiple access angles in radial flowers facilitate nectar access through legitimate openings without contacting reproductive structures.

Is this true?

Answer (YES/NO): NO